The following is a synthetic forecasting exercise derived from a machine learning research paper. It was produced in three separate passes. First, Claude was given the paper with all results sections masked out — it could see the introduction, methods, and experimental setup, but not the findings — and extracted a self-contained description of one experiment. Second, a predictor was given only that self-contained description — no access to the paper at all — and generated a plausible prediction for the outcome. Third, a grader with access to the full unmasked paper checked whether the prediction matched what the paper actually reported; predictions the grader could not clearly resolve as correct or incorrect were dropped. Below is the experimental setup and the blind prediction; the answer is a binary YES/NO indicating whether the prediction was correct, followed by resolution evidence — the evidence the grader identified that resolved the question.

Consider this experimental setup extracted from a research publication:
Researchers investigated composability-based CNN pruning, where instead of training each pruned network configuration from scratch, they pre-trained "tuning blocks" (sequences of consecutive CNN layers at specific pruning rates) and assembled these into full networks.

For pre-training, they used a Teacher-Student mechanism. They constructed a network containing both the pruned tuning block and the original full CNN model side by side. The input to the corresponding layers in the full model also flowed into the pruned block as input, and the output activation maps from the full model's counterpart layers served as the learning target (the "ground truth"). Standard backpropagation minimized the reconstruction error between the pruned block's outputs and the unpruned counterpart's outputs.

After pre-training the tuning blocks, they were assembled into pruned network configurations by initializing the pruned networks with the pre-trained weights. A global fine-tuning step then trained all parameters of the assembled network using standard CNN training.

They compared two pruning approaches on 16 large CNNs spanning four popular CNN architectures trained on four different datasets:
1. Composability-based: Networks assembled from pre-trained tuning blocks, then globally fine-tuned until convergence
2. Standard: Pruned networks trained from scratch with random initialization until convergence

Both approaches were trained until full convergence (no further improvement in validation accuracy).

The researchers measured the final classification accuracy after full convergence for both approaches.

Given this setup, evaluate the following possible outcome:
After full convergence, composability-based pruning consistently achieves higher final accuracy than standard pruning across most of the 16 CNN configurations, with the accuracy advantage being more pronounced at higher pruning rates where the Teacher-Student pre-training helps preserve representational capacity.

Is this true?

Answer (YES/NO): NO